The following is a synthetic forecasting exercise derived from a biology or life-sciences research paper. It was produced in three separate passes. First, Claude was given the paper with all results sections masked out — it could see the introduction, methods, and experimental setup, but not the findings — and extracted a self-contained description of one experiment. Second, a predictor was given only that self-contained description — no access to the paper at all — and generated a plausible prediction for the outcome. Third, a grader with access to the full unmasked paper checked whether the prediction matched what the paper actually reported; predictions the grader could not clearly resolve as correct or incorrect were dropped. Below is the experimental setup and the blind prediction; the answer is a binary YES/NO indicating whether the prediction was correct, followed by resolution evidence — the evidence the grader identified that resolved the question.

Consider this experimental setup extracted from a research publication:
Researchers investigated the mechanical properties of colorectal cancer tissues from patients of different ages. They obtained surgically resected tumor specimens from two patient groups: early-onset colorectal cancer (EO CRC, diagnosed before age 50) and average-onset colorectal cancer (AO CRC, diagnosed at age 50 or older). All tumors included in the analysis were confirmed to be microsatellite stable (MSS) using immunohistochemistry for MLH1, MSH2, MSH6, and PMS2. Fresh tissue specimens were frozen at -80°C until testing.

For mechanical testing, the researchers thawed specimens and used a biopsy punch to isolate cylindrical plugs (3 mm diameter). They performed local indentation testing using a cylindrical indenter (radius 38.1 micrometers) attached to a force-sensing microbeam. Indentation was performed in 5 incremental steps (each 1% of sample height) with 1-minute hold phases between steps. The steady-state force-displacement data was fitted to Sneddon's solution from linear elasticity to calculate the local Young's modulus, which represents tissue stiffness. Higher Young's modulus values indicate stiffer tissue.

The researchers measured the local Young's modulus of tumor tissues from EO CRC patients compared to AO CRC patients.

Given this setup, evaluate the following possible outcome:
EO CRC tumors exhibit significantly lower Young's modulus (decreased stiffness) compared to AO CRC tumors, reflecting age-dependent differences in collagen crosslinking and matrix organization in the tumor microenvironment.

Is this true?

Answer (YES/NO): NO